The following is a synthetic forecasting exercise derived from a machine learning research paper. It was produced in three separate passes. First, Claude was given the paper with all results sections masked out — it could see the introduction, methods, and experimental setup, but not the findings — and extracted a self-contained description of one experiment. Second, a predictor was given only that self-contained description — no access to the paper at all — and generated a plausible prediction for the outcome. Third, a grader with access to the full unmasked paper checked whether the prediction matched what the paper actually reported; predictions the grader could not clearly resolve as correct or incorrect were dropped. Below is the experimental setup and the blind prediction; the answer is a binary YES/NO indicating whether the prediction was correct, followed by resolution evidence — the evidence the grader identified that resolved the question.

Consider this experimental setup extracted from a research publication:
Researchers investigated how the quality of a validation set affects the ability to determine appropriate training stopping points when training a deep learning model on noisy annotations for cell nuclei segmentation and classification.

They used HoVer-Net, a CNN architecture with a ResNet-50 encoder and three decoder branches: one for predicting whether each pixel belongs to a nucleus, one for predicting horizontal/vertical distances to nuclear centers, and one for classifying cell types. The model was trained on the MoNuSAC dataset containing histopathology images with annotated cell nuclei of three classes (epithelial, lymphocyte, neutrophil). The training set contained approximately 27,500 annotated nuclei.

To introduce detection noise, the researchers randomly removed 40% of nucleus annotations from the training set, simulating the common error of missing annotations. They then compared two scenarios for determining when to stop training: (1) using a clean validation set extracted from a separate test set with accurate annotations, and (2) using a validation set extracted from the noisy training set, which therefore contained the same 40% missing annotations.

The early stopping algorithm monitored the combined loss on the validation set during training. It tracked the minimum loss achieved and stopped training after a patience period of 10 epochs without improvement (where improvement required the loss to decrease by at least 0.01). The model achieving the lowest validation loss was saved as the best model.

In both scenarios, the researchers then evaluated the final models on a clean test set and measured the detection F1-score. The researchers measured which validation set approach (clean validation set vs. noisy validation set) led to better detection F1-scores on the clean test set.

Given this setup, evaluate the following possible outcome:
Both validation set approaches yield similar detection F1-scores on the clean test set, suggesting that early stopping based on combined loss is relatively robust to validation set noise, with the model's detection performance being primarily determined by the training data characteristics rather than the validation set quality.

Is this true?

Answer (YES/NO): NO